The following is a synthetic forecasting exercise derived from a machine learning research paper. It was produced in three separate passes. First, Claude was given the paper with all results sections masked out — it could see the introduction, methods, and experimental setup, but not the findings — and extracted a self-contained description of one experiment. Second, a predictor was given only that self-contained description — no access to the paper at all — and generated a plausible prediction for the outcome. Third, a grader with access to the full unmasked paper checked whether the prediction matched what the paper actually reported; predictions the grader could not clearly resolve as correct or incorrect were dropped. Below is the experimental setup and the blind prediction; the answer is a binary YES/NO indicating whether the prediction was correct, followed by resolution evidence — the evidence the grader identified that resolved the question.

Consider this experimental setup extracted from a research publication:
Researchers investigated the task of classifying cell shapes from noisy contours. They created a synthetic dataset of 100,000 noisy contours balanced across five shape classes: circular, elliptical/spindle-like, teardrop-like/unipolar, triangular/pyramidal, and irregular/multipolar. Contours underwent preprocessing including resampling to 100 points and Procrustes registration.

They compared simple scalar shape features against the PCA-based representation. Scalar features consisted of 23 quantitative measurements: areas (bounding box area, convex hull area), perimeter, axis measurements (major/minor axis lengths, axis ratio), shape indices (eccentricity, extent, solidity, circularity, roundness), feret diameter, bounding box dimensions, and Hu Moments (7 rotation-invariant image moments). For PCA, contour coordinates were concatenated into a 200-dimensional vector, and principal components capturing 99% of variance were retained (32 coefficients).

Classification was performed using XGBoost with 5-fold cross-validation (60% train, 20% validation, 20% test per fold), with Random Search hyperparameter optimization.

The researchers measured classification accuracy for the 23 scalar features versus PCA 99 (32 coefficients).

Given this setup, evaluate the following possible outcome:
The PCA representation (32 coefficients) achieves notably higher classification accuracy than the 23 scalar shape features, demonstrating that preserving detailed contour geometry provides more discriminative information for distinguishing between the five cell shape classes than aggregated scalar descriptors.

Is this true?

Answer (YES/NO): YES